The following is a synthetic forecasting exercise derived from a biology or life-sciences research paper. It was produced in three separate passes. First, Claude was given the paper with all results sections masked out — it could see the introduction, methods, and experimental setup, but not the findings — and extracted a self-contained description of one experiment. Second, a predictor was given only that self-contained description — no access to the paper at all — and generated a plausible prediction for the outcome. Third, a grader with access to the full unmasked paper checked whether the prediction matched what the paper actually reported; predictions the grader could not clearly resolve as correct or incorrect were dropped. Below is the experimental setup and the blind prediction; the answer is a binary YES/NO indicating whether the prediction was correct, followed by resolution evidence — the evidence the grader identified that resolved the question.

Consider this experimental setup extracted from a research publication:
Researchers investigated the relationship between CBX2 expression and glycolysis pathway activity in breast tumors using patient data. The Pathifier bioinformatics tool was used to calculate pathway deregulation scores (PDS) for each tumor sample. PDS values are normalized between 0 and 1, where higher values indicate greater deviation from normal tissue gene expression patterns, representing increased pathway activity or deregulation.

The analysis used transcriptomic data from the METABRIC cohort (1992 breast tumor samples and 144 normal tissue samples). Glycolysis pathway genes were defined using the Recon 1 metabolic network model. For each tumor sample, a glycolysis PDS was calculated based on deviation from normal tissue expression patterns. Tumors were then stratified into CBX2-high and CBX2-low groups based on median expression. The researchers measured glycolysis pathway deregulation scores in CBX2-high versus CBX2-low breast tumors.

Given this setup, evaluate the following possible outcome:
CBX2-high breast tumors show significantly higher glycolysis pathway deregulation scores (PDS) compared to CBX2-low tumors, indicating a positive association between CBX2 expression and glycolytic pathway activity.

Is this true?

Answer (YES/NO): YES